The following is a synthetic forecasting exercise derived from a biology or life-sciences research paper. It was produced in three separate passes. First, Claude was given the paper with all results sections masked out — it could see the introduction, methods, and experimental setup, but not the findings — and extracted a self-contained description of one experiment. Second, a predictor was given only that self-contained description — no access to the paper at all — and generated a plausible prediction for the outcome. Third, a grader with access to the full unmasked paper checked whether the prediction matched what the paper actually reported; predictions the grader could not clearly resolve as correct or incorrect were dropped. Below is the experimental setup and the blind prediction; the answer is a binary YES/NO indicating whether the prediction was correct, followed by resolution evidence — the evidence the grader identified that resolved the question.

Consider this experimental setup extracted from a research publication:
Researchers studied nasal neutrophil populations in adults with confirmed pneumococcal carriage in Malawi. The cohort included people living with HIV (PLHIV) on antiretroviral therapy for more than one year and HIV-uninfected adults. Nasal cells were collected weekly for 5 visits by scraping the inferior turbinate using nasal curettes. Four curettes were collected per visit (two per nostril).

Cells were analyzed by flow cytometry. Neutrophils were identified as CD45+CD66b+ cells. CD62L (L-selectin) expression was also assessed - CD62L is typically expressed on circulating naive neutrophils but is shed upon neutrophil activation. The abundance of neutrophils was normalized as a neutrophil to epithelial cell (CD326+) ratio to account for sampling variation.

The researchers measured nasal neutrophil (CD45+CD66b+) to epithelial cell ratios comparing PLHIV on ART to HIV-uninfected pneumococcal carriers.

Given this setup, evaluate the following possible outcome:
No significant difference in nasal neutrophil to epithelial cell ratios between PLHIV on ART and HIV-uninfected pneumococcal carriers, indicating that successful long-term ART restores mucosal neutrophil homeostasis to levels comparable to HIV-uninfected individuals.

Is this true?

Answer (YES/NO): NO